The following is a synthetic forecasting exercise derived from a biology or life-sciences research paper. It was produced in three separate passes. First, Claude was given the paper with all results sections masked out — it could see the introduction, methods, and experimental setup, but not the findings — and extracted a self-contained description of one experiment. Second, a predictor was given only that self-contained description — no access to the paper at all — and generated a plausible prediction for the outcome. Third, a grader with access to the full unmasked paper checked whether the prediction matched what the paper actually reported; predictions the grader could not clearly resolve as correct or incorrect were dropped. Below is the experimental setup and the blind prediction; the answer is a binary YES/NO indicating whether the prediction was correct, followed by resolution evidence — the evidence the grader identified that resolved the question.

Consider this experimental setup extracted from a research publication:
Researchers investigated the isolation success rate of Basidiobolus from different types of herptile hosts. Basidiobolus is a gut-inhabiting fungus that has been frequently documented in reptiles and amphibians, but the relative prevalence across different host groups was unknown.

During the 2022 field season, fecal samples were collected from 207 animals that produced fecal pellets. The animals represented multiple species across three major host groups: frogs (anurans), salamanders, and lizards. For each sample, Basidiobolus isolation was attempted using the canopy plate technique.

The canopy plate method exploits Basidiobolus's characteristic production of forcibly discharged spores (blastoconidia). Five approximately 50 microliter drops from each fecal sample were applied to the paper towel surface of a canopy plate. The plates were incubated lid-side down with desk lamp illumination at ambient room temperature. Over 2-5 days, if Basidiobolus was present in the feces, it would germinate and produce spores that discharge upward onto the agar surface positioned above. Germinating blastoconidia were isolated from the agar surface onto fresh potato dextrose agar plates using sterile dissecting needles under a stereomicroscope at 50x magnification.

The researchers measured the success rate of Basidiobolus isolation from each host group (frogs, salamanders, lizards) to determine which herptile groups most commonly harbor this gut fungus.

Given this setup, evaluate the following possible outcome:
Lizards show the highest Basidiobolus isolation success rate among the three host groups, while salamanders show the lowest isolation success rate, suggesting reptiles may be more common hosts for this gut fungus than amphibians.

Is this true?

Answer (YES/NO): NO